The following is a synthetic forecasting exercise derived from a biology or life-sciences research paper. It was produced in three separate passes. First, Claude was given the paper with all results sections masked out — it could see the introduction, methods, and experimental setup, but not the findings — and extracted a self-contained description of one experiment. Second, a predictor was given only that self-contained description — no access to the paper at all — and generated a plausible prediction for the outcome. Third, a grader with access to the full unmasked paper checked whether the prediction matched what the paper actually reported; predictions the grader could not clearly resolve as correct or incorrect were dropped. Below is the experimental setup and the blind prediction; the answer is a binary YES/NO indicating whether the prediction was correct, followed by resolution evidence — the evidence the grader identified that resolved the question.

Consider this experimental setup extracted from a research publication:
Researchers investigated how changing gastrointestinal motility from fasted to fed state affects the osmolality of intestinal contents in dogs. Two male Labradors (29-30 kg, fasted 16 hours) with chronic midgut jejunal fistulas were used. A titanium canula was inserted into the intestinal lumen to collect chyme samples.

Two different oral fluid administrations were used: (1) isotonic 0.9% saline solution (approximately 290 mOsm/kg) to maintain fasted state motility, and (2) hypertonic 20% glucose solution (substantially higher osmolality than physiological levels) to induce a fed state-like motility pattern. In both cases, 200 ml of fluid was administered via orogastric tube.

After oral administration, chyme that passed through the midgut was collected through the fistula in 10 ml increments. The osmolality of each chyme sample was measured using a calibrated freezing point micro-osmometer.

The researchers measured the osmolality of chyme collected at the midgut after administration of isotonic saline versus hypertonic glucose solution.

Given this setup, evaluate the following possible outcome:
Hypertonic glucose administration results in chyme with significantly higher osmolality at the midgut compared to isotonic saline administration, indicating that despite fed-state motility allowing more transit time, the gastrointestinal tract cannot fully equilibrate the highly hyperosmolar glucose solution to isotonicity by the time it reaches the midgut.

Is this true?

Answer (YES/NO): YES